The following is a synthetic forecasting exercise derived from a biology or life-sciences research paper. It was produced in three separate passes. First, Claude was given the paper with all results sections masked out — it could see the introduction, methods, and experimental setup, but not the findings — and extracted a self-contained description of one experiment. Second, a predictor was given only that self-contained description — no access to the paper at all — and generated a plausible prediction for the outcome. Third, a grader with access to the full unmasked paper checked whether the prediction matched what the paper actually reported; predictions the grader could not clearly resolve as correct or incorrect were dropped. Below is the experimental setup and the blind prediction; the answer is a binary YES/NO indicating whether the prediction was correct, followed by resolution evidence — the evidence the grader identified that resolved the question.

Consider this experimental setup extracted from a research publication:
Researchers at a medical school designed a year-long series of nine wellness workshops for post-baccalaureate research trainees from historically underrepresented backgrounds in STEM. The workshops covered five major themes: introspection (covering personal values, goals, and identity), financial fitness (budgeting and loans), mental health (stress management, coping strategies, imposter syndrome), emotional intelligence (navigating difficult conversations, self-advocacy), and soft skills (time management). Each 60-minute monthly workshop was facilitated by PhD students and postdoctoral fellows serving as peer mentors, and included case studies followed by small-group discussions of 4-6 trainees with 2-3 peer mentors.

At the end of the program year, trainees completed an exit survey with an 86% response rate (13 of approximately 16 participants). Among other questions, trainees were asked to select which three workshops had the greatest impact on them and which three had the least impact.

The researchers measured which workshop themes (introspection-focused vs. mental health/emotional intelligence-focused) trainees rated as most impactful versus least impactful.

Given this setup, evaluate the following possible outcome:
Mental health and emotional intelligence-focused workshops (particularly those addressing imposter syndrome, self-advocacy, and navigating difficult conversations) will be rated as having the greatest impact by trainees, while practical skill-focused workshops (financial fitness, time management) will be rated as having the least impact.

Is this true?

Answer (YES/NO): NO